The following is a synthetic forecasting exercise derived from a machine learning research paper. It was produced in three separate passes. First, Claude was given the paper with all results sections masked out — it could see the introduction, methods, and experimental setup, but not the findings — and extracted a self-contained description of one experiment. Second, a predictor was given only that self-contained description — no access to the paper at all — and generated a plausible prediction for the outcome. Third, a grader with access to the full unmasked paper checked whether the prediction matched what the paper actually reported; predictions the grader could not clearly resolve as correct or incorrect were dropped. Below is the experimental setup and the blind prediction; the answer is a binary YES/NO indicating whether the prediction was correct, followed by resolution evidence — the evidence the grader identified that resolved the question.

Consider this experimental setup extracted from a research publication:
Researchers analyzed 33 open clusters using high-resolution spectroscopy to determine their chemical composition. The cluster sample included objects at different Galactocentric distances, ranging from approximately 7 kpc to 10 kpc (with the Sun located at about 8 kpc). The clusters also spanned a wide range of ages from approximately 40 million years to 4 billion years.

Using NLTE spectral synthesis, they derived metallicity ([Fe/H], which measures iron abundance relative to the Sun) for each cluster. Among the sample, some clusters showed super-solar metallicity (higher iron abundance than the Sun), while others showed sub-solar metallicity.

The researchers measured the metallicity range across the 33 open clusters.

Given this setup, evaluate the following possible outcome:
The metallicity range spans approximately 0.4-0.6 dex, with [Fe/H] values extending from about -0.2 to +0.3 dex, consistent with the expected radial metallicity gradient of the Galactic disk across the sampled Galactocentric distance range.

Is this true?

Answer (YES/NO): NO